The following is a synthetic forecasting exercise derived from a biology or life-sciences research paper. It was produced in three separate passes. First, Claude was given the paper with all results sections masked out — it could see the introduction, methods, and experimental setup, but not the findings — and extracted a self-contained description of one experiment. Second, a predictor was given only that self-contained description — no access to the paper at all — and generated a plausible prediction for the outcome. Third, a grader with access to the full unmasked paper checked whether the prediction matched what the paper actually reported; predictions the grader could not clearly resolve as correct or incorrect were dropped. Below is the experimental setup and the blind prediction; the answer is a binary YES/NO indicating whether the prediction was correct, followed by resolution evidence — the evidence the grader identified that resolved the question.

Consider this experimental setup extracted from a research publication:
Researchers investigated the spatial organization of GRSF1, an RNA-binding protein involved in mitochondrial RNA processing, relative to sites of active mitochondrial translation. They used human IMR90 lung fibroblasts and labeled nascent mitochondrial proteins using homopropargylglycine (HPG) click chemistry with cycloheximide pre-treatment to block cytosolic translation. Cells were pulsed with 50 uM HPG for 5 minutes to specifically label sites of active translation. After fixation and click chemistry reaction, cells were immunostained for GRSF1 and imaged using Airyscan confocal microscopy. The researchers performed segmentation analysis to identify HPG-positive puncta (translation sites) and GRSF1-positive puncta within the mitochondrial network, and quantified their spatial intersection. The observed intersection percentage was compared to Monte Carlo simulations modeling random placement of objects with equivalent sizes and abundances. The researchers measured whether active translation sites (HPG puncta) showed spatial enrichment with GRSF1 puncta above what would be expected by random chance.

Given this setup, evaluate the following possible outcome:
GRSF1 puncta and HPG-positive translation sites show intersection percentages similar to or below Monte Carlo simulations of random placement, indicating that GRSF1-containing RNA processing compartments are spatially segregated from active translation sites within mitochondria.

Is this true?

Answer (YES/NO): YES